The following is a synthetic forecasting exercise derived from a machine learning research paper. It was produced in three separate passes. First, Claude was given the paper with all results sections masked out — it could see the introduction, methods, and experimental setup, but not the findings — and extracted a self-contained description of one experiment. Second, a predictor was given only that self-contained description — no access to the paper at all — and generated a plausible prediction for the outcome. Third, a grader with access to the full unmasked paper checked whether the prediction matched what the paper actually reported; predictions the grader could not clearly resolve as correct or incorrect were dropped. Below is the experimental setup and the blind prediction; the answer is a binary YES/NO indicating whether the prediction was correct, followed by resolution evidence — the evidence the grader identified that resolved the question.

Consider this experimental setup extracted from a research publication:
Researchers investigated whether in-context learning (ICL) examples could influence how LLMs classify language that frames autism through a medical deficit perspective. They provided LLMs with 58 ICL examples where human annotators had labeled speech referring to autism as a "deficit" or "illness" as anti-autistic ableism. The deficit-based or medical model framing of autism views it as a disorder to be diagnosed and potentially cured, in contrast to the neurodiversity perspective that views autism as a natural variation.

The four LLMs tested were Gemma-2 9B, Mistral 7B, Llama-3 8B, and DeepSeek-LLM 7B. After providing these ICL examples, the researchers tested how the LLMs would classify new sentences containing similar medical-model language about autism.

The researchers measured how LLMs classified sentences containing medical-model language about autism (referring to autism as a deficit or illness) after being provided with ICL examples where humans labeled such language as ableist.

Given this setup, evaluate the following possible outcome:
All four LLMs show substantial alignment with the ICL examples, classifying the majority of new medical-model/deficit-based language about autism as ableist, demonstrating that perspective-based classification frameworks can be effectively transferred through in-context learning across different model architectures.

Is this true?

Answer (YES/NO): NO